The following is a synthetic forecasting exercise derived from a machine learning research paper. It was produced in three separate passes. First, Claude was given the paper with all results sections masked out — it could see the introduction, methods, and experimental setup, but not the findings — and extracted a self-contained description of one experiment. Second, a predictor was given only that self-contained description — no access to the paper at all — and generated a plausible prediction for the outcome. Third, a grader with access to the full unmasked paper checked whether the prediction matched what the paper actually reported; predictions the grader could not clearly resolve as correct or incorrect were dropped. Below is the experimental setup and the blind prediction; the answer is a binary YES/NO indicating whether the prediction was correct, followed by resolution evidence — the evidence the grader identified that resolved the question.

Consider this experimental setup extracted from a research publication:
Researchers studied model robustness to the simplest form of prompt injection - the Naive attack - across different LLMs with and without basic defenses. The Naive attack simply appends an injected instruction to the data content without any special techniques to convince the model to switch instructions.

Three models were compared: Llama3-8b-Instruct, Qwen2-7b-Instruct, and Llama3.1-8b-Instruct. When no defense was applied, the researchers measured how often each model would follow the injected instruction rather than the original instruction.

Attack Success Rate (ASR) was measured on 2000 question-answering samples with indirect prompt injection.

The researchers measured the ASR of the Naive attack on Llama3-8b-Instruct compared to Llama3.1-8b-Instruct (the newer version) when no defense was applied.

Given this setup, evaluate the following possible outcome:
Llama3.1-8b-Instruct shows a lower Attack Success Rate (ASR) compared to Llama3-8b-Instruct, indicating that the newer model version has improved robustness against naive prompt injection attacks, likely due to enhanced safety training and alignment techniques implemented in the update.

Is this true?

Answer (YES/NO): NO